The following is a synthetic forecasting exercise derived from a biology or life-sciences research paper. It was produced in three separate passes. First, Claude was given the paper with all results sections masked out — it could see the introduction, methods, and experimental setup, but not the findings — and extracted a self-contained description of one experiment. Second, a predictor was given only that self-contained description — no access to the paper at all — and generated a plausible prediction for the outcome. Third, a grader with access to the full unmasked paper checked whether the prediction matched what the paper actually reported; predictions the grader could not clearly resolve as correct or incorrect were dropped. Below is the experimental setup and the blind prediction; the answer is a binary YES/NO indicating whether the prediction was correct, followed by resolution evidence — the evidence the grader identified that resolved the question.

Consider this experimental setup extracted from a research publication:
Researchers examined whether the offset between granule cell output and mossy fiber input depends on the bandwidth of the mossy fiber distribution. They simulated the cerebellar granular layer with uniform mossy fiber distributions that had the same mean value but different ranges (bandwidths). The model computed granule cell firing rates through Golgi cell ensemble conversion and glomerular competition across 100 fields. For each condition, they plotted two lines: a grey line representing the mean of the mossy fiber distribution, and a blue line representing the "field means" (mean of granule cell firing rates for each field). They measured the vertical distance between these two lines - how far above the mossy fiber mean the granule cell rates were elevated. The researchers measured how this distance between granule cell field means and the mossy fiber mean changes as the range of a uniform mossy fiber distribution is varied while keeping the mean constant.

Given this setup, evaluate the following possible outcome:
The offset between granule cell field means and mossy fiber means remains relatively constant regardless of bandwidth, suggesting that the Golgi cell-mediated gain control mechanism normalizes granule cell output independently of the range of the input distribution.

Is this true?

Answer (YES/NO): NO